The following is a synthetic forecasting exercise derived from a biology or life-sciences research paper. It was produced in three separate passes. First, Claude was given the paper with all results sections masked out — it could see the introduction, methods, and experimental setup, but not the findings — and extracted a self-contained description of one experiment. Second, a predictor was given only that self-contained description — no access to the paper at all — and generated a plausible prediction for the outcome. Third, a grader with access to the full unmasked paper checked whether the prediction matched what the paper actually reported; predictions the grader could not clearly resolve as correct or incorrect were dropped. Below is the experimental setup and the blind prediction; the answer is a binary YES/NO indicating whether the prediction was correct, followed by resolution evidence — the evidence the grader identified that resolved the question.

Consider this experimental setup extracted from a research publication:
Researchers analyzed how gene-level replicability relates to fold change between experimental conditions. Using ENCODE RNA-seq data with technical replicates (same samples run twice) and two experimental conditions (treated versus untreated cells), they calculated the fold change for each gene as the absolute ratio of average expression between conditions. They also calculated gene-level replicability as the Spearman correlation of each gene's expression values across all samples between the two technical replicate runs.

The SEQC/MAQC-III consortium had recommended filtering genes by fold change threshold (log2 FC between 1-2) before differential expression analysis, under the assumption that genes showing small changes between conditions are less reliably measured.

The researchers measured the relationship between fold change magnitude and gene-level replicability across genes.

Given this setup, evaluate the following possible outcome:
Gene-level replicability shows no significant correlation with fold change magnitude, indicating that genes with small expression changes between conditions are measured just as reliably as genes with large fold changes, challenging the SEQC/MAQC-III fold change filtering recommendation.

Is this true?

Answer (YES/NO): NO